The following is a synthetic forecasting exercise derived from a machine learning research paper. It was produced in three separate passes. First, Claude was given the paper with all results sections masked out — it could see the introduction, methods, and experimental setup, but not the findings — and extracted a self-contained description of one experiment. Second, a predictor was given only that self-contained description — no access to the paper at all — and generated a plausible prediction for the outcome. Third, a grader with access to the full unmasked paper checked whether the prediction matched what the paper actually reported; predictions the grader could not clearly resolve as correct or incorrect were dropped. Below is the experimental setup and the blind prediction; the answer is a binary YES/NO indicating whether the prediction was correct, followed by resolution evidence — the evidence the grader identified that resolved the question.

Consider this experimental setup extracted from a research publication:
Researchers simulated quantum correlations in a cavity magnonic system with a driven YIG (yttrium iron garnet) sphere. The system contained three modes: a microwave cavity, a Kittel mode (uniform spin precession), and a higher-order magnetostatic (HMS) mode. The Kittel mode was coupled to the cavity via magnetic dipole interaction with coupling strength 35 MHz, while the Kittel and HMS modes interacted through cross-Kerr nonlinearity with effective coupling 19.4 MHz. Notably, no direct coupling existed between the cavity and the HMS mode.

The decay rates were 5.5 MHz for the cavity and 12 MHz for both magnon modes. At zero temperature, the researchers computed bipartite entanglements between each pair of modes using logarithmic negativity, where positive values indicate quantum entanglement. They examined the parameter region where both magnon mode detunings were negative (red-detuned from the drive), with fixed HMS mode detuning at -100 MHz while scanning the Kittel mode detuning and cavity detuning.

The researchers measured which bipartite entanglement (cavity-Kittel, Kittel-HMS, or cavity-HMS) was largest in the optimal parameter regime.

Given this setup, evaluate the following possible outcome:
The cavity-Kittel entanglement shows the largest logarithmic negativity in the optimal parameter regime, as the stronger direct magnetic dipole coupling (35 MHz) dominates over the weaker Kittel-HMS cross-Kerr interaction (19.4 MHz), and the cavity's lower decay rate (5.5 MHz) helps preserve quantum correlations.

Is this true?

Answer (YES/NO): NO